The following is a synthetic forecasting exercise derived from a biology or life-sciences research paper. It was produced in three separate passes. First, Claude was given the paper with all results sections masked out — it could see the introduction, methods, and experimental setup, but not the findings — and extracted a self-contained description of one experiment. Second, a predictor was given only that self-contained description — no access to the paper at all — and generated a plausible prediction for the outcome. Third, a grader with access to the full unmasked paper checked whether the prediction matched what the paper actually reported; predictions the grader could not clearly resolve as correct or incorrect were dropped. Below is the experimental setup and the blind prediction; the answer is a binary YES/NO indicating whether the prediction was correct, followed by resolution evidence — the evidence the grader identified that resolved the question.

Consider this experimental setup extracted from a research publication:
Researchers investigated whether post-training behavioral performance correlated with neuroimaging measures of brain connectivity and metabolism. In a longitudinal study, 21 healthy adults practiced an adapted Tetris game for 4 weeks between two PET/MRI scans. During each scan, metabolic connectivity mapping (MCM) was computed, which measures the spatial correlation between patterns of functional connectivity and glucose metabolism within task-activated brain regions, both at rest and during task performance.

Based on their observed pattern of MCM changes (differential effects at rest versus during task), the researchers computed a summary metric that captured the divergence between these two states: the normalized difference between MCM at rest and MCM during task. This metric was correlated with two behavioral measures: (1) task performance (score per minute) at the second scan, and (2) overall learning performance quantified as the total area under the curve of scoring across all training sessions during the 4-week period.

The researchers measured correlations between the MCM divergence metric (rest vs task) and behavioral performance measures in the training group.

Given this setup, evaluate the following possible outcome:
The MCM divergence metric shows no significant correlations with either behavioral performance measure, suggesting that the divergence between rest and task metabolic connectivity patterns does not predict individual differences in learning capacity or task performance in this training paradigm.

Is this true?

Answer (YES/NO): NO